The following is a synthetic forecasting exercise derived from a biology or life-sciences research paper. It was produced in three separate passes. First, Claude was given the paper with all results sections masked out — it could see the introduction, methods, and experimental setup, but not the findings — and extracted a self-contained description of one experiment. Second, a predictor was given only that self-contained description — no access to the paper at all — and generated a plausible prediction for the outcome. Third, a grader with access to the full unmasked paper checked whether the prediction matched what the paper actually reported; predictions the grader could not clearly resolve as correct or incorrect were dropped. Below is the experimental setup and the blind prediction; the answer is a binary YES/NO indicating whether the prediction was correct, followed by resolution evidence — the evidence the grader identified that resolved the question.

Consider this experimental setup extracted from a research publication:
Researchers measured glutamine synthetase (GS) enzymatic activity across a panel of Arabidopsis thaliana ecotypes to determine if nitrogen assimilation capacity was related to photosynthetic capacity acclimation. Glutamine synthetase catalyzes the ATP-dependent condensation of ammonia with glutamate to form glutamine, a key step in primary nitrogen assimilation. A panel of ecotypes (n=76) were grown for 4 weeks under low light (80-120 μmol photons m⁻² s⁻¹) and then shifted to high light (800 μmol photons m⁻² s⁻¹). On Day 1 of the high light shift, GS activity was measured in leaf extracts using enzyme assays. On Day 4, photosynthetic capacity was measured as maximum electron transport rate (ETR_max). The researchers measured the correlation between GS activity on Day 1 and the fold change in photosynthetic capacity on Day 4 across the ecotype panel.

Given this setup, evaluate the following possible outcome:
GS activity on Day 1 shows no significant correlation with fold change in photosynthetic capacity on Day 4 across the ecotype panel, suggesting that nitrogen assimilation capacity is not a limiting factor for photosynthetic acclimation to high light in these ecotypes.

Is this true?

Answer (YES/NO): NO